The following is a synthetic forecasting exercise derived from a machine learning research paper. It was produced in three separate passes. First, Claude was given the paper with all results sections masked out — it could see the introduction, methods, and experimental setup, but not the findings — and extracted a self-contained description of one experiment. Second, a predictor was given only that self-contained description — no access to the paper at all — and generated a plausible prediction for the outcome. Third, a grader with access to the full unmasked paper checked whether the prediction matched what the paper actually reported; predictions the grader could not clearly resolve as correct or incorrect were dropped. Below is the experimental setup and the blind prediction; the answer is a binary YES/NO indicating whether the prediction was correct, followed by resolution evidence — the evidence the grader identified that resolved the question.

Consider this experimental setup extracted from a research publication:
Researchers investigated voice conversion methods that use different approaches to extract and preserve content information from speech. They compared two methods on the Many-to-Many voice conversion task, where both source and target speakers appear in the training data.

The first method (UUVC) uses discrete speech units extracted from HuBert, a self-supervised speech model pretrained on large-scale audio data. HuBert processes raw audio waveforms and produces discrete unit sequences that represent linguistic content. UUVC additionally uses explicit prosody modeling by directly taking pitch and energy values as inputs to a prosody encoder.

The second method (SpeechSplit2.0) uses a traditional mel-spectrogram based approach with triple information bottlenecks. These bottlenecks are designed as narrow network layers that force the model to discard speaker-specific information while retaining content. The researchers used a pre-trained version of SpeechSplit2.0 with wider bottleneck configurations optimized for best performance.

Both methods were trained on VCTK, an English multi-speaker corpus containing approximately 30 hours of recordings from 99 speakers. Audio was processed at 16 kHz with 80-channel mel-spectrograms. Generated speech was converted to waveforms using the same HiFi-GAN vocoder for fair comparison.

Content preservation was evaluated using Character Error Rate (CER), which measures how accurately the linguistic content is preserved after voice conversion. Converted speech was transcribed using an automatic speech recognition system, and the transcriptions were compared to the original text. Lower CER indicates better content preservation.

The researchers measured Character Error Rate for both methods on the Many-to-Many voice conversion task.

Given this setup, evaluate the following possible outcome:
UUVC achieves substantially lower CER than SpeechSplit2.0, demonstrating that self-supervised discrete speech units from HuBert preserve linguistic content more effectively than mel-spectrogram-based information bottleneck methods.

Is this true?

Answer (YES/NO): YES